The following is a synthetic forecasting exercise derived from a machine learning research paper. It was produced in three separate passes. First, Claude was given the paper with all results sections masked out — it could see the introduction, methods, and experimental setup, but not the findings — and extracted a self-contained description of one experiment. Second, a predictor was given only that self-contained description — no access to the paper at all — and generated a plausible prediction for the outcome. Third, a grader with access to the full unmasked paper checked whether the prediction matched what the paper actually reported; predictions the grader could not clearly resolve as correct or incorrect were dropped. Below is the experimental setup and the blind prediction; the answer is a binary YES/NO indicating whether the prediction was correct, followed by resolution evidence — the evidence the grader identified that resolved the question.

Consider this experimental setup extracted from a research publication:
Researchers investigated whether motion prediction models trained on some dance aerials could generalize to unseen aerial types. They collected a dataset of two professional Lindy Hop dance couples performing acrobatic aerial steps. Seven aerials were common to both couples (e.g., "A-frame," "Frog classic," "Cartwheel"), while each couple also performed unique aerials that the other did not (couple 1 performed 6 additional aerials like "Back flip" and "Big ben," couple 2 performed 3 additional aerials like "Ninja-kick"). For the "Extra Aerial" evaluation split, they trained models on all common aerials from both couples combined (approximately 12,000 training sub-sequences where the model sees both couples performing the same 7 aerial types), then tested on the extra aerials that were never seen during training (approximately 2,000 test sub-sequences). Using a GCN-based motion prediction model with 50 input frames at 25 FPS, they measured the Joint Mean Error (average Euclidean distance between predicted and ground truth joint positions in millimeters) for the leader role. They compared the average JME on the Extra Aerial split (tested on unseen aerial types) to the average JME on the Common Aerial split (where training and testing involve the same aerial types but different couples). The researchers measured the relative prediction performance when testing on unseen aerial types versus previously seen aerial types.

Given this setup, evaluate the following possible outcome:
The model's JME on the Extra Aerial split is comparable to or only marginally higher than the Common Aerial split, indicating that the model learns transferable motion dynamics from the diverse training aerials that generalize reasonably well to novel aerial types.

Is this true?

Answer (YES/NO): YES